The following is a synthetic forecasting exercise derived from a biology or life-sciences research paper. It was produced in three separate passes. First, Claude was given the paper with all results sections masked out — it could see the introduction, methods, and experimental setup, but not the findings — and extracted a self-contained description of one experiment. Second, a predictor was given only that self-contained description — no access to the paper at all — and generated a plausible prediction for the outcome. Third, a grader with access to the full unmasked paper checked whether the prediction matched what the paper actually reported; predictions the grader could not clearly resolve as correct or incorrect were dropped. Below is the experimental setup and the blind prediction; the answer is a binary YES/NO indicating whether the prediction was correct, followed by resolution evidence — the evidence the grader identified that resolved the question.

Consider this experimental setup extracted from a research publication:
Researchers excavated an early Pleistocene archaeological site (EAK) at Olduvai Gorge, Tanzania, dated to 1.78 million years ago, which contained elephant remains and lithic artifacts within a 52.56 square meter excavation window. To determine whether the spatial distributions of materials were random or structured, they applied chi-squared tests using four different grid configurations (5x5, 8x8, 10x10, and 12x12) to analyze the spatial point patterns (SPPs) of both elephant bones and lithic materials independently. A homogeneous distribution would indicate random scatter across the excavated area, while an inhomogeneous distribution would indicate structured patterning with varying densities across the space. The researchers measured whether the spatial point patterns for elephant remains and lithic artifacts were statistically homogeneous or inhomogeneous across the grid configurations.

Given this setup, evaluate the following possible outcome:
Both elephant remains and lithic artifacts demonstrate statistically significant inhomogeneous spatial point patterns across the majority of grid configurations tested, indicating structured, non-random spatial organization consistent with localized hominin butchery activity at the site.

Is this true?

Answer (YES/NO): YES